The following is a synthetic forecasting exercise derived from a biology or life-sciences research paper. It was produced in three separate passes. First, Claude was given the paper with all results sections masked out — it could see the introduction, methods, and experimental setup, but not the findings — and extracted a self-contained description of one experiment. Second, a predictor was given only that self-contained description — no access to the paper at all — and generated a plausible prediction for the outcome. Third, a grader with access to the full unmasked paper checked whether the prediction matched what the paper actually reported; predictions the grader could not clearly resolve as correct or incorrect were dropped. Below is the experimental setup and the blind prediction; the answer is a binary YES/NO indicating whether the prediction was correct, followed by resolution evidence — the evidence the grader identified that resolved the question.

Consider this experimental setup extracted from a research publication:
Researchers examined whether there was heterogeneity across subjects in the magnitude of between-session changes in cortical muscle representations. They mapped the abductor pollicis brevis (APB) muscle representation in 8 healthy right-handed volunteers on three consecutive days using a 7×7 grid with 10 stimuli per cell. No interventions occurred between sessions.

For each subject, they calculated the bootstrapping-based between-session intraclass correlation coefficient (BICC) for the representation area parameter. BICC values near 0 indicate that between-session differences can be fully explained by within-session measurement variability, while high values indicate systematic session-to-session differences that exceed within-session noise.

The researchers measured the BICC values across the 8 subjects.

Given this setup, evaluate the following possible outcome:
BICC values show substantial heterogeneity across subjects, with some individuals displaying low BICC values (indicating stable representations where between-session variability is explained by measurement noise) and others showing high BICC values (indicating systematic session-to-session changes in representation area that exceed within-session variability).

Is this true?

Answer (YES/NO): NO